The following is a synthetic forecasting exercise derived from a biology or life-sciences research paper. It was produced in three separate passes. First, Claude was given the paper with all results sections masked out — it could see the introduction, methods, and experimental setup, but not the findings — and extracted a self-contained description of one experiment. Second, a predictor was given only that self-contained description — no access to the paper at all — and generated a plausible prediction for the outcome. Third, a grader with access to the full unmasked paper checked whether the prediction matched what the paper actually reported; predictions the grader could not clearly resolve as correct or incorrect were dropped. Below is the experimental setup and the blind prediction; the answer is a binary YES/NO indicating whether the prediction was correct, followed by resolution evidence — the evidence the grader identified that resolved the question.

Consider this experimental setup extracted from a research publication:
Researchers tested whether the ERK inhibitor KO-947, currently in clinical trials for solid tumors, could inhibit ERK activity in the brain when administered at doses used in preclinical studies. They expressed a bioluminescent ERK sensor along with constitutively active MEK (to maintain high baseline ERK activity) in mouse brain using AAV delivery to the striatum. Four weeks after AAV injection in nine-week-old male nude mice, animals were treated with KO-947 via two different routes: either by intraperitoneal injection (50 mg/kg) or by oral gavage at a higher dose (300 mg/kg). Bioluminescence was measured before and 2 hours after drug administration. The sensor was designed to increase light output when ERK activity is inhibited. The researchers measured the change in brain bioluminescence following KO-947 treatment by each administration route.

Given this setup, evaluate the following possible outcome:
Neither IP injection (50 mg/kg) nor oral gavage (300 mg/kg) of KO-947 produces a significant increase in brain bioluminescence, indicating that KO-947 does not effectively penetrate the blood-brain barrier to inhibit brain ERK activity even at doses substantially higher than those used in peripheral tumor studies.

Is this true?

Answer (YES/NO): YES